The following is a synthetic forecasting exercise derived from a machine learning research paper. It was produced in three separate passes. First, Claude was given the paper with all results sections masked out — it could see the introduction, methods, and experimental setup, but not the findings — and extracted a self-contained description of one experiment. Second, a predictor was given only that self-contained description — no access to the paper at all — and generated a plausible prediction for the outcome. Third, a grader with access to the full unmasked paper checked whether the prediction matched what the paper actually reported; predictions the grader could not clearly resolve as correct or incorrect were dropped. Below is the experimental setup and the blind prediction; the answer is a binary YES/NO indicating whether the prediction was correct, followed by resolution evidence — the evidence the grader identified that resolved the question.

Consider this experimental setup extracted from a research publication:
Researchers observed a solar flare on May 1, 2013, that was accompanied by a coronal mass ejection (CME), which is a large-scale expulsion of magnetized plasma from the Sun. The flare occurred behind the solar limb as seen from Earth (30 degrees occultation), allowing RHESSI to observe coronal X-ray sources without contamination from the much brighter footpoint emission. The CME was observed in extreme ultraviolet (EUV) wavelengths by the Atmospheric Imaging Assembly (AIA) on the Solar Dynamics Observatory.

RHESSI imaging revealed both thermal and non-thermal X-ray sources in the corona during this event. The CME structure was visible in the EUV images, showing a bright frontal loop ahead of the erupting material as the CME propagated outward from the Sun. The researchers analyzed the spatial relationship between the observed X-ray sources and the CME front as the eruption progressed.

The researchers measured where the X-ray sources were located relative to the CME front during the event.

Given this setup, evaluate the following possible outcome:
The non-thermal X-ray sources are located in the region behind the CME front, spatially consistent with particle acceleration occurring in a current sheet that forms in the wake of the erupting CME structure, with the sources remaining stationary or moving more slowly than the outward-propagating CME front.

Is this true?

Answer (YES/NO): NO